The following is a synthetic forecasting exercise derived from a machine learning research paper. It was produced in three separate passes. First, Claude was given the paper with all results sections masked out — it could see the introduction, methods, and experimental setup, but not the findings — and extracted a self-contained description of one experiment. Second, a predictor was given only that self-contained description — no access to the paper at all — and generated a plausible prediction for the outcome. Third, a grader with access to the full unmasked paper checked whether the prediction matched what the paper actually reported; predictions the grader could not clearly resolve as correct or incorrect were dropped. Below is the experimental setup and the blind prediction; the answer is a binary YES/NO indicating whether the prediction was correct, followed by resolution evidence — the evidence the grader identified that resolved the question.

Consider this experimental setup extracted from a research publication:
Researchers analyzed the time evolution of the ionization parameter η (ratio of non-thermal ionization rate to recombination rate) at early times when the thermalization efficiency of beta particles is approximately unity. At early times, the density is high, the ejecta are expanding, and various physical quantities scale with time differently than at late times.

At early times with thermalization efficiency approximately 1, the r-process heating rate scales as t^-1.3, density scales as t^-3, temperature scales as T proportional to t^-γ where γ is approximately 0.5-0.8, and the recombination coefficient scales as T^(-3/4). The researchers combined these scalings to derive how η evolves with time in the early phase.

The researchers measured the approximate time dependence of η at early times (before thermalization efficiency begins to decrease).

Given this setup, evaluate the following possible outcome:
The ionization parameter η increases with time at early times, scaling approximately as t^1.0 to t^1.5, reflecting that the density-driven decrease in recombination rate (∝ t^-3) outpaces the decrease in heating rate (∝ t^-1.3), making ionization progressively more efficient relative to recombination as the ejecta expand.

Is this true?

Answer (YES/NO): YES